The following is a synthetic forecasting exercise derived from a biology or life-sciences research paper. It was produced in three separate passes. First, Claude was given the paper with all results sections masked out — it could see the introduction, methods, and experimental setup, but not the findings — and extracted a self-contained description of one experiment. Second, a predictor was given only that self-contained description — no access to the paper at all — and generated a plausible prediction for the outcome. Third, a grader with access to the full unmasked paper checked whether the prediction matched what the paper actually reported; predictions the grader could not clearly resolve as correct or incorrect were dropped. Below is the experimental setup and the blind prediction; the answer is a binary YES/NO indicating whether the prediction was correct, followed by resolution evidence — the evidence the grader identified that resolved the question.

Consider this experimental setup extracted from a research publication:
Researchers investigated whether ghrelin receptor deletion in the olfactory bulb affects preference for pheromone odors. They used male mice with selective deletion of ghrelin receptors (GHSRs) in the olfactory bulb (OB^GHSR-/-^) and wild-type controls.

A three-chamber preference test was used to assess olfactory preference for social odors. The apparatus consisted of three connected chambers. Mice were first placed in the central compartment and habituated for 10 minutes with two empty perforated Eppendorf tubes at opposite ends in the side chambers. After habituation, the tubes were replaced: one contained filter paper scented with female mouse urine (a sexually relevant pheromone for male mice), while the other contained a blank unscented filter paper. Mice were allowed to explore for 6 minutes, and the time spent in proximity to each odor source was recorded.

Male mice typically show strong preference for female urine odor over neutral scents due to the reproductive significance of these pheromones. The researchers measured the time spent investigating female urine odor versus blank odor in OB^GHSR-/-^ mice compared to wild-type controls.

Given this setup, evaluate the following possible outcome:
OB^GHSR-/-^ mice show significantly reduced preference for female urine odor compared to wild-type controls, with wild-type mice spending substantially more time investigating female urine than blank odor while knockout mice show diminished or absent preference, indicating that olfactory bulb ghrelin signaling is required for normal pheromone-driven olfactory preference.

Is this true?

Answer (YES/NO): YES